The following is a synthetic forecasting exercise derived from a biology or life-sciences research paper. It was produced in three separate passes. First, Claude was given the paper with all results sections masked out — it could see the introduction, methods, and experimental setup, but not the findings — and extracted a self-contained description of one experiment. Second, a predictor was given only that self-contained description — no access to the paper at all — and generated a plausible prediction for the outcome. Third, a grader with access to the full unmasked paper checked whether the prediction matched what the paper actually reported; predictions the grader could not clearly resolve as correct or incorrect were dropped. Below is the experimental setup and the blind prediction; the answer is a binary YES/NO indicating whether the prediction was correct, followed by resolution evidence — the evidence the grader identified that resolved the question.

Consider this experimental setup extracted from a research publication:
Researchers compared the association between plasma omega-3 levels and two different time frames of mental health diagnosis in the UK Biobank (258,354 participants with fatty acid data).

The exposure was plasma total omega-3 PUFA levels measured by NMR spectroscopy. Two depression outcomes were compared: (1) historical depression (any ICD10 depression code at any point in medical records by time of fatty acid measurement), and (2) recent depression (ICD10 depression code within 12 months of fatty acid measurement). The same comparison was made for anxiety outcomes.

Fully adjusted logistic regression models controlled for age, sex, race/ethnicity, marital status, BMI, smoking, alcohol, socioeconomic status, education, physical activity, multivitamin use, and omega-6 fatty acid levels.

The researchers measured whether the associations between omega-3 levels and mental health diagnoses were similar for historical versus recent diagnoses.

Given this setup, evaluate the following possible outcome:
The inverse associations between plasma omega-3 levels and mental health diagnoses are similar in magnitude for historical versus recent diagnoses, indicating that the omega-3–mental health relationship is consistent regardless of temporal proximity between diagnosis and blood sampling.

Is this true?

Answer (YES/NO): NO